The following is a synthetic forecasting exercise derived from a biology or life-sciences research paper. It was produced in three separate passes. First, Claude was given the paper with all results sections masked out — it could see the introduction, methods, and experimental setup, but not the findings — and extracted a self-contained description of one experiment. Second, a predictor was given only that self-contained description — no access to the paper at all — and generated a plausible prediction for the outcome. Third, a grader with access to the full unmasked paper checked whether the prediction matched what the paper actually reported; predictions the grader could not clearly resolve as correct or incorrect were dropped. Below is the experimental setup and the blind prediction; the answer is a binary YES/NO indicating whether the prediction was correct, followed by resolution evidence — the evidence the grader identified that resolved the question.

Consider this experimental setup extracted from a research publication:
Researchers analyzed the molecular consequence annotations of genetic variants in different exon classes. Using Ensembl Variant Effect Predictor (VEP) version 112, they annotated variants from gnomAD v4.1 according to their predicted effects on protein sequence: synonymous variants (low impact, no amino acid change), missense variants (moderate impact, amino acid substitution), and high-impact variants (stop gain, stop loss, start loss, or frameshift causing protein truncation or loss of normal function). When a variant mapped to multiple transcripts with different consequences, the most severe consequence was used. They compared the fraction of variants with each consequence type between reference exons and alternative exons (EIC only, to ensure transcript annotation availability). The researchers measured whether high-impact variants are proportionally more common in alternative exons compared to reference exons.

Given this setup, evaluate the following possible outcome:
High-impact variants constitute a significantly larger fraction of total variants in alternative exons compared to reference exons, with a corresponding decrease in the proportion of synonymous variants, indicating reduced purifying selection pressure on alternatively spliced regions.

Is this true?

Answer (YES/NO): YES